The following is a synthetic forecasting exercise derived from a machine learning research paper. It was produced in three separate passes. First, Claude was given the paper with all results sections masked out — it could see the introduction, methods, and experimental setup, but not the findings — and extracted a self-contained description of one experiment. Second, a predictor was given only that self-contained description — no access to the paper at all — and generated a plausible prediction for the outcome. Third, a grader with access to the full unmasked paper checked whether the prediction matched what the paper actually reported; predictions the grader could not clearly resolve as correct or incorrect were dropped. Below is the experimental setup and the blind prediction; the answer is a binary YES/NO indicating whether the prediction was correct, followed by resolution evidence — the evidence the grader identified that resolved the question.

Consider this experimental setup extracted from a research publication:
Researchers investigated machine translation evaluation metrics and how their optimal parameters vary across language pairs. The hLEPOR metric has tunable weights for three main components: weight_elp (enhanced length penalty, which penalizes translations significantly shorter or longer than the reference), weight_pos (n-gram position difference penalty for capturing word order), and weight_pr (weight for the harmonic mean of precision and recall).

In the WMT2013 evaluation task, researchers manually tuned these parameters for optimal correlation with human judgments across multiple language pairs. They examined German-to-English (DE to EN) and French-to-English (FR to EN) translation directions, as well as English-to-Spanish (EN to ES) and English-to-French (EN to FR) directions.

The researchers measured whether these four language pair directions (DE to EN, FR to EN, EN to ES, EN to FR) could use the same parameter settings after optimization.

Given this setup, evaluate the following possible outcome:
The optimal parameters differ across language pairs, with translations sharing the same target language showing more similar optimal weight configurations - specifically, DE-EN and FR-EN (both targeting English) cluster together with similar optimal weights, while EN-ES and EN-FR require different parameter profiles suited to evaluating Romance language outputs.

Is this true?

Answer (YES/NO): NO